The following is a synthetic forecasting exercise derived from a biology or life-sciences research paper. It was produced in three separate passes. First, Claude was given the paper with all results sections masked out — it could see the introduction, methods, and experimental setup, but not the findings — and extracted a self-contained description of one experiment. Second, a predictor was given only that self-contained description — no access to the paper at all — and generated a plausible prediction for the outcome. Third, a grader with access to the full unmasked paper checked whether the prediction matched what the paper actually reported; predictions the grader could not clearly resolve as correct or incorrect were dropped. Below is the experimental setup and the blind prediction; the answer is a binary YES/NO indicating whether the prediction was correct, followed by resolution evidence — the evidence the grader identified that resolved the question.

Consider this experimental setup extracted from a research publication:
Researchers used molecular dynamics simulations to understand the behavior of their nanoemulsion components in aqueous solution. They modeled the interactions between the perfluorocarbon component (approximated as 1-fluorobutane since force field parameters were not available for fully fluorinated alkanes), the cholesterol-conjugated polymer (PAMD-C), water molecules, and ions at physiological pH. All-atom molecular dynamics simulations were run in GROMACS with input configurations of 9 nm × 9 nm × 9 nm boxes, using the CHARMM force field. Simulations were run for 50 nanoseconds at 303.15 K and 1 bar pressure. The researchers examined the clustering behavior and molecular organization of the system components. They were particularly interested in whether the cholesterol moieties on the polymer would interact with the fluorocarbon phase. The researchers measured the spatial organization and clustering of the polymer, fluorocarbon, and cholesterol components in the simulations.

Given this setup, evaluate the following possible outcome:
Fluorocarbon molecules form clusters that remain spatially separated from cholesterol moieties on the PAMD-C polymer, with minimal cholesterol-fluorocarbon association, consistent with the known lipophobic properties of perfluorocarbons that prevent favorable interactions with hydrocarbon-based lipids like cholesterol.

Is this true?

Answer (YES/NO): NO